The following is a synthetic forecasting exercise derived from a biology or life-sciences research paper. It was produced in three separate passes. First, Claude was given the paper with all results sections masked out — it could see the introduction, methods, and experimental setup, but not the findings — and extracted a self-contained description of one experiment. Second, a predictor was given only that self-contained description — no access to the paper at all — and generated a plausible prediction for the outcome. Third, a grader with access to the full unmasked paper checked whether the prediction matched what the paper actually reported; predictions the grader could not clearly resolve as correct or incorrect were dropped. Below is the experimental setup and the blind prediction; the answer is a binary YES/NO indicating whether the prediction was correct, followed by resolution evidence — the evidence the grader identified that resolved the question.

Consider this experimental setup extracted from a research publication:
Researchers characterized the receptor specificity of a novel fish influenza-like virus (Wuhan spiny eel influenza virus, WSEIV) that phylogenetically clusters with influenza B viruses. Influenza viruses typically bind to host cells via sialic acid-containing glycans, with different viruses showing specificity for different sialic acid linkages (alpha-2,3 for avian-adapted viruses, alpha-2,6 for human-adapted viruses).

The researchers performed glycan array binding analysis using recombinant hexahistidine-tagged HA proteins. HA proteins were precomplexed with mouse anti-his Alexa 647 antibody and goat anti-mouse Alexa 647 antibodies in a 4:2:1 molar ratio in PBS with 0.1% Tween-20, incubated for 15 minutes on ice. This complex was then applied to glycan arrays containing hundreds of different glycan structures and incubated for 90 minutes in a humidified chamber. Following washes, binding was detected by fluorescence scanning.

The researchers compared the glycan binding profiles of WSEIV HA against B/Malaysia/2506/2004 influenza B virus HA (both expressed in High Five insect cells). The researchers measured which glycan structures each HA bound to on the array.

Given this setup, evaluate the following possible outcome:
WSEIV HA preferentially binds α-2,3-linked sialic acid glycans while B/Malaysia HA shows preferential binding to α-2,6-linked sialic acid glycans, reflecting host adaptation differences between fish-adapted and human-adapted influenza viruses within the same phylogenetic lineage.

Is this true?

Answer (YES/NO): NO